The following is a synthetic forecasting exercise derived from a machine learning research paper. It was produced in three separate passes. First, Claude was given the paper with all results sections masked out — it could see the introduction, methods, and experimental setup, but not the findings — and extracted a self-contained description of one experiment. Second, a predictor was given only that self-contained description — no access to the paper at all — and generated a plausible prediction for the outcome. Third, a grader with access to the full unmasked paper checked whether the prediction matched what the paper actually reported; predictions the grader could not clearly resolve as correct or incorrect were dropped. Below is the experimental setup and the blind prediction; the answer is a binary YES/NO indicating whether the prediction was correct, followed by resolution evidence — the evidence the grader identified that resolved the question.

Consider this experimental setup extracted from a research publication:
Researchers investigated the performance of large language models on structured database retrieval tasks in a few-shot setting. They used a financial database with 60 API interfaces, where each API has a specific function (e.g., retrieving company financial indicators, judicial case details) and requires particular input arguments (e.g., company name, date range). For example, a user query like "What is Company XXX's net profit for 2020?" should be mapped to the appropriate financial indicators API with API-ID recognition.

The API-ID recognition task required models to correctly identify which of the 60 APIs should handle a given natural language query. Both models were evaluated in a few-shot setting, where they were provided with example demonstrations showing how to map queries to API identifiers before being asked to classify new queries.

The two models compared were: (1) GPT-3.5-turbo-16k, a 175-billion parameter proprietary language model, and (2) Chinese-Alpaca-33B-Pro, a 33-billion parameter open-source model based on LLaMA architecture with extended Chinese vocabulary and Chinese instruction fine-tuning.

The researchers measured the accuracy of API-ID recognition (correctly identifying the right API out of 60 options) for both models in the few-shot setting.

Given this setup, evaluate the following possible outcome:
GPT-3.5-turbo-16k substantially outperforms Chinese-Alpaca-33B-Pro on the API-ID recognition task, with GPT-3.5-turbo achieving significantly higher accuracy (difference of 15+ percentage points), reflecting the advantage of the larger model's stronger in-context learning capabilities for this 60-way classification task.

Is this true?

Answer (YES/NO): NO